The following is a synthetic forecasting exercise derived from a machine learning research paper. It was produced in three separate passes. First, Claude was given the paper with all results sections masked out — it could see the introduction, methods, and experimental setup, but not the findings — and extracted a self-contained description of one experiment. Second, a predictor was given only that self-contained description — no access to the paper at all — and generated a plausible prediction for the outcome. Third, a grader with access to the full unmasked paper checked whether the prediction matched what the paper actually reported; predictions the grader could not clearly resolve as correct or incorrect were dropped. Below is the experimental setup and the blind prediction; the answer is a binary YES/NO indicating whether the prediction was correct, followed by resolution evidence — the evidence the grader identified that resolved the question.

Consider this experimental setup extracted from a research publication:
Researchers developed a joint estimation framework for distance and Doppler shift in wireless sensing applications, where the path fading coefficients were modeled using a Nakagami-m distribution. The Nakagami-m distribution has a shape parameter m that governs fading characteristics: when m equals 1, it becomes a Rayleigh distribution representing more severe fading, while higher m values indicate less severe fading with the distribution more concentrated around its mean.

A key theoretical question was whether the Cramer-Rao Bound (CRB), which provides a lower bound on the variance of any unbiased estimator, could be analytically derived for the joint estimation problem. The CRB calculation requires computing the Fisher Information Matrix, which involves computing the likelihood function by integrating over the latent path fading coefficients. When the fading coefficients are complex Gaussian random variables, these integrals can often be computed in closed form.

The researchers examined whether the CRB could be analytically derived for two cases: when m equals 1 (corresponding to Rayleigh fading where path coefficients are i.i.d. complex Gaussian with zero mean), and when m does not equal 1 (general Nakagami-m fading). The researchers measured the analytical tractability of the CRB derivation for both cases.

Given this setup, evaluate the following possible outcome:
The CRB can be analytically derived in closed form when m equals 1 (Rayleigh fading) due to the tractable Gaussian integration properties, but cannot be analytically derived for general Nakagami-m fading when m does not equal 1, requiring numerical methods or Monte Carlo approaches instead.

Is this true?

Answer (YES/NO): NO